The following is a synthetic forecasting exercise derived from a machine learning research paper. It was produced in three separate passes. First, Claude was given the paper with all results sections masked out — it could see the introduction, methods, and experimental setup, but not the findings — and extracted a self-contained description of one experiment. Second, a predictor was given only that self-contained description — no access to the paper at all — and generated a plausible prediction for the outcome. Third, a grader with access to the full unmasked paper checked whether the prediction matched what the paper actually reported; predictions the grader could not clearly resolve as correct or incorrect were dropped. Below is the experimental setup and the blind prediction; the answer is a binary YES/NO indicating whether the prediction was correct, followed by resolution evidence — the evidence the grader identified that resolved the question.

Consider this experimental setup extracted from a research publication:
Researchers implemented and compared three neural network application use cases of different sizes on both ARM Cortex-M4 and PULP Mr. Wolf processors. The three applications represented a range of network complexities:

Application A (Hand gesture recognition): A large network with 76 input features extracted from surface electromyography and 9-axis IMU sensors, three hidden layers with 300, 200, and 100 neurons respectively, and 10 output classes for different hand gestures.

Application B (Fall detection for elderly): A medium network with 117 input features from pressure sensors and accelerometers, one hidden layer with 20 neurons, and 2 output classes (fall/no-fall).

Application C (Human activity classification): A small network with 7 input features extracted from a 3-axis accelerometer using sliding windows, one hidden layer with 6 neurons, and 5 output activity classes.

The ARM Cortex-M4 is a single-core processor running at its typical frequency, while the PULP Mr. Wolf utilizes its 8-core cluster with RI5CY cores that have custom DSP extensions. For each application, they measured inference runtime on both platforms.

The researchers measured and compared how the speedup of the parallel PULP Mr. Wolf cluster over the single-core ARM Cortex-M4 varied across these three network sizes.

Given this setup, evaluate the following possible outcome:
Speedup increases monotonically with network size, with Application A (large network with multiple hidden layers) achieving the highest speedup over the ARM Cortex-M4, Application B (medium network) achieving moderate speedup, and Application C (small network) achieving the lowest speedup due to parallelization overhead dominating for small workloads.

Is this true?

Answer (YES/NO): YES